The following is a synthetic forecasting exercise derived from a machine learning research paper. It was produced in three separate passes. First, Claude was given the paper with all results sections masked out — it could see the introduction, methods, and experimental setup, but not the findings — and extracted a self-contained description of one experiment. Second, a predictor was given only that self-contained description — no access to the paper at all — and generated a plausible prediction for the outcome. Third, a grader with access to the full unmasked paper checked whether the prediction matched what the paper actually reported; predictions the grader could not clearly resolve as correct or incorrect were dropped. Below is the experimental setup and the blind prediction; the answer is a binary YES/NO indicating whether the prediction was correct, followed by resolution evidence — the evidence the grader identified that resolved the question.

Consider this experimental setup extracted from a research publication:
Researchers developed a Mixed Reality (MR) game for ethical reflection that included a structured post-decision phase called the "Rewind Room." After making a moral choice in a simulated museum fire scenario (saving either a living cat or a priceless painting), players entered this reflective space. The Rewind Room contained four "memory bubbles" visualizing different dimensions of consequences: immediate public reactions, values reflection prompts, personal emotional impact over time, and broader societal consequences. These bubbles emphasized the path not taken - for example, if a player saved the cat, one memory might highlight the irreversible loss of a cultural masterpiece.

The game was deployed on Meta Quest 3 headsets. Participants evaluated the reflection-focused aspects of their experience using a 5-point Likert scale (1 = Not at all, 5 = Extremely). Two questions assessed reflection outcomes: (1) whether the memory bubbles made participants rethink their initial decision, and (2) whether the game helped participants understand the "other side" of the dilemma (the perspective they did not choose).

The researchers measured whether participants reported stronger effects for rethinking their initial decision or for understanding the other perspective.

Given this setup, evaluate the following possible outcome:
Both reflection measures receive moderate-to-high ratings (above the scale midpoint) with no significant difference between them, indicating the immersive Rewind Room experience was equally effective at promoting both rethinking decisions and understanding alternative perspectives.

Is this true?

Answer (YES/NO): NO